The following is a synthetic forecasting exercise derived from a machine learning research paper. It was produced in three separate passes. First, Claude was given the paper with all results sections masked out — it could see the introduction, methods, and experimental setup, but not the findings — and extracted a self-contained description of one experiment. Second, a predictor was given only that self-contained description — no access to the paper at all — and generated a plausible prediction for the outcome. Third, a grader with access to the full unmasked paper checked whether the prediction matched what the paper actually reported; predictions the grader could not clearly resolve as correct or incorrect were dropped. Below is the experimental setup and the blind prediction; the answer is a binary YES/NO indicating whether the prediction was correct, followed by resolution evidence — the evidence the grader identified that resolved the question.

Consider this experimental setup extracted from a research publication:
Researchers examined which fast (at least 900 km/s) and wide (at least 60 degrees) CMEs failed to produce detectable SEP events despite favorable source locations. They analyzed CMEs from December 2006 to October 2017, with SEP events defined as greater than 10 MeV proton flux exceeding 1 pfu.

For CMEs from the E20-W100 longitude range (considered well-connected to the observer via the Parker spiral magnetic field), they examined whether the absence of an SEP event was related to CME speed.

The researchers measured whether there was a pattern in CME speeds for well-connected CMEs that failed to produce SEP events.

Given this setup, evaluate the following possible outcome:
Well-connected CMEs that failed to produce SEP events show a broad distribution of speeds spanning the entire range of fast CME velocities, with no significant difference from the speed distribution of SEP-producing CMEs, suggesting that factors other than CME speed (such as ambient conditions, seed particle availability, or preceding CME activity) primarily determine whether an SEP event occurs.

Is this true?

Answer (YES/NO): NO